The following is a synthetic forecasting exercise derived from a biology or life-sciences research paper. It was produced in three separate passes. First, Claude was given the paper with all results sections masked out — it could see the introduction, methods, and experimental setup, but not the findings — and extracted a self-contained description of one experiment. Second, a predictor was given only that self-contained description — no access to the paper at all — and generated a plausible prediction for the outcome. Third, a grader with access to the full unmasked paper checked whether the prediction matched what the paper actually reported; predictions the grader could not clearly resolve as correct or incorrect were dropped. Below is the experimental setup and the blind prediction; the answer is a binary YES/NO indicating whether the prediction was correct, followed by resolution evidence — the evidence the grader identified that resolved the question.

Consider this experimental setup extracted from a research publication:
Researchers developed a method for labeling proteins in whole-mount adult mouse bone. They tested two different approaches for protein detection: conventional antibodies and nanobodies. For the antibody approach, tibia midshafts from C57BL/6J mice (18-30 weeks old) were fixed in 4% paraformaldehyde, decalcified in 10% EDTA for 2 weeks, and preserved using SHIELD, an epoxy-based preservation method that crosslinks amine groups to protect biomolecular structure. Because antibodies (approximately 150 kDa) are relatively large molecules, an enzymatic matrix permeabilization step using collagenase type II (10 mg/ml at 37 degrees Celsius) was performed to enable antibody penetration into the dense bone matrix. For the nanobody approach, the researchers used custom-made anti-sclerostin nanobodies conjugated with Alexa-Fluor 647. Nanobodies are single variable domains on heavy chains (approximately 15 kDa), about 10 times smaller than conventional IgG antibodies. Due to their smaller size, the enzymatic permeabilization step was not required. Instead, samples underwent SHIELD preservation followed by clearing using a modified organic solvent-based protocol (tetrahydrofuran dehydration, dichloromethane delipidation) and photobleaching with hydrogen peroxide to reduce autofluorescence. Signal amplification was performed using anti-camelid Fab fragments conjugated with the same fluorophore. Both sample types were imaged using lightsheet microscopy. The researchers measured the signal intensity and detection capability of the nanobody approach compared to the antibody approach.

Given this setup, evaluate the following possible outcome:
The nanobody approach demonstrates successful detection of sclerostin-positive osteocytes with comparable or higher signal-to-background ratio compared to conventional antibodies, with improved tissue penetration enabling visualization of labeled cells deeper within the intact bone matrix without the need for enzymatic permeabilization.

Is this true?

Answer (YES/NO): NO